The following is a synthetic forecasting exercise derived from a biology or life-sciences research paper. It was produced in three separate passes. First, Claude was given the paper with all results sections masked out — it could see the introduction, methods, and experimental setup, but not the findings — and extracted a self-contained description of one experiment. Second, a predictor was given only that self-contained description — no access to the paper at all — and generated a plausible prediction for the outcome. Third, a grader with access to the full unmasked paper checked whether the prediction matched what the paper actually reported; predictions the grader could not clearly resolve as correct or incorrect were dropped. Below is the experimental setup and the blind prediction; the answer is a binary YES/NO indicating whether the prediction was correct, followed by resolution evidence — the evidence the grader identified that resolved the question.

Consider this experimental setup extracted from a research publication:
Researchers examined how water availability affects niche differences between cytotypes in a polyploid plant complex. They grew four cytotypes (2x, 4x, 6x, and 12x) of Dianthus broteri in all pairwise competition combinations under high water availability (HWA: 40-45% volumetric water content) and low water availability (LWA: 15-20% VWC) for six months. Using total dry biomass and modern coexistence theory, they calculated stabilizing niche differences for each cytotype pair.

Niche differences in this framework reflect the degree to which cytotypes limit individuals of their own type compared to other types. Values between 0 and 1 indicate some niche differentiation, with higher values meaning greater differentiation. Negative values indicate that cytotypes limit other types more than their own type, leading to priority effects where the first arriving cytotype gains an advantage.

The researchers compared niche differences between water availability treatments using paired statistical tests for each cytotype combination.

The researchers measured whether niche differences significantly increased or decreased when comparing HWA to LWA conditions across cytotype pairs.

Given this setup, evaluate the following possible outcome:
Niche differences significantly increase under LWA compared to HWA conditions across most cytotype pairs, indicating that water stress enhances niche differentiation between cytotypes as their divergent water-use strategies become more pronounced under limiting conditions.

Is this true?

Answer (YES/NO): NO